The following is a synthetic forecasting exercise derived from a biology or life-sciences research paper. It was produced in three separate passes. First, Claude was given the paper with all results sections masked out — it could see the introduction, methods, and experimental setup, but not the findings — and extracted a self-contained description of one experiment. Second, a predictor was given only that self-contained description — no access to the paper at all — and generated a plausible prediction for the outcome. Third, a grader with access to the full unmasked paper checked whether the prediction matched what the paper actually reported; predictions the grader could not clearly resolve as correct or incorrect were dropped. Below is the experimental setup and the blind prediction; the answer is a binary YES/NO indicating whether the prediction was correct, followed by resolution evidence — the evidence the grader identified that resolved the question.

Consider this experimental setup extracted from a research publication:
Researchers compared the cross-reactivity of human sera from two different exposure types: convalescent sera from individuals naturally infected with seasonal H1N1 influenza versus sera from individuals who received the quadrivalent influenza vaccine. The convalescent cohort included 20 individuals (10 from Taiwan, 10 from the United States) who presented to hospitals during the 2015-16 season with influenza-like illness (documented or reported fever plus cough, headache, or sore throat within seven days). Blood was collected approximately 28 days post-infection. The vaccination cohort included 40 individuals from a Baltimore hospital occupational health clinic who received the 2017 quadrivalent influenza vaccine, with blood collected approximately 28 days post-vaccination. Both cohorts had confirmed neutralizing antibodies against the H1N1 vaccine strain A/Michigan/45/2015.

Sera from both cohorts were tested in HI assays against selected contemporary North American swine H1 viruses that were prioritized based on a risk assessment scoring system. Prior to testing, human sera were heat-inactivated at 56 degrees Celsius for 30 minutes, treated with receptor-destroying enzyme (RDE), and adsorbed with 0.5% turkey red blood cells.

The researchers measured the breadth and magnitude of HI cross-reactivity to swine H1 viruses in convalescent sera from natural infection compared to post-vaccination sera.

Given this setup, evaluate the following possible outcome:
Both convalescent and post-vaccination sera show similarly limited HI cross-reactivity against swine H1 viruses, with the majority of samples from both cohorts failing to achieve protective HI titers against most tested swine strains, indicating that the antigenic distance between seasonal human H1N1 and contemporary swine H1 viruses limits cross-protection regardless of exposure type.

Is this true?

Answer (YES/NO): NO